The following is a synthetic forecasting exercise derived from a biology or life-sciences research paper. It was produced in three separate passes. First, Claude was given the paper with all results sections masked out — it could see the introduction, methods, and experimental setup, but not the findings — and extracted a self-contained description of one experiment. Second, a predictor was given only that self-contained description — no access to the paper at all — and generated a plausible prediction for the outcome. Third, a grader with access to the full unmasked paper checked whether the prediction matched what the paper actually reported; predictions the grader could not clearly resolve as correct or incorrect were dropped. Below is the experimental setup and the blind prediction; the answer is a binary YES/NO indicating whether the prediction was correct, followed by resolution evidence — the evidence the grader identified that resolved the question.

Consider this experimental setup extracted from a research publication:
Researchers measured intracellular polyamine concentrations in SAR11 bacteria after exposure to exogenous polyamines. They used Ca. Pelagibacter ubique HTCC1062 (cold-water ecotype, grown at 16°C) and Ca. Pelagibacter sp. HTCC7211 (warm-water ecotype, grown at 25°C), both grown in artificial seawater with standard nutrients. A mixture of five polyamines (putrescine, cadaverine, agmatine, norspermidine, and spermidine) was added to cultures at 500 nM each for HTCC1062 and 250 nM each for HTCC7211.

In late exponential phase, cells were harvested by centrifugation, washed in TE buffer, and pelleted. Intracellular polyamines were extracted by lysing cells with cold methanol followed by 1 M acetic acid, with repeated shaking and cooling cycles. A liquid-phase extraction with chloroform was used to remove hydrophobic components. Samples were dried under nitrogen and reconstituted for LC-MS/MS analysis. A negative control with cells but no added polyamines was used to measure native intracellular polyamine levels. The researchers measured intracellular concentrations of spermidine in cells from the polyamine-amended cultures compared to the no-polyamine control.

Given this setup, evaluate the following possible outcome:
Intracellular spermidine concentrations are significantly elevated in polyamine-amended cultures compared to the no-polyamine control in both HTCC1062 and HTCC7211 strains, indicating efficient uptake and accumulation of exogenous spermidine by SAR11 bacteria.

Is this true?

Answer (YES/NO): NO